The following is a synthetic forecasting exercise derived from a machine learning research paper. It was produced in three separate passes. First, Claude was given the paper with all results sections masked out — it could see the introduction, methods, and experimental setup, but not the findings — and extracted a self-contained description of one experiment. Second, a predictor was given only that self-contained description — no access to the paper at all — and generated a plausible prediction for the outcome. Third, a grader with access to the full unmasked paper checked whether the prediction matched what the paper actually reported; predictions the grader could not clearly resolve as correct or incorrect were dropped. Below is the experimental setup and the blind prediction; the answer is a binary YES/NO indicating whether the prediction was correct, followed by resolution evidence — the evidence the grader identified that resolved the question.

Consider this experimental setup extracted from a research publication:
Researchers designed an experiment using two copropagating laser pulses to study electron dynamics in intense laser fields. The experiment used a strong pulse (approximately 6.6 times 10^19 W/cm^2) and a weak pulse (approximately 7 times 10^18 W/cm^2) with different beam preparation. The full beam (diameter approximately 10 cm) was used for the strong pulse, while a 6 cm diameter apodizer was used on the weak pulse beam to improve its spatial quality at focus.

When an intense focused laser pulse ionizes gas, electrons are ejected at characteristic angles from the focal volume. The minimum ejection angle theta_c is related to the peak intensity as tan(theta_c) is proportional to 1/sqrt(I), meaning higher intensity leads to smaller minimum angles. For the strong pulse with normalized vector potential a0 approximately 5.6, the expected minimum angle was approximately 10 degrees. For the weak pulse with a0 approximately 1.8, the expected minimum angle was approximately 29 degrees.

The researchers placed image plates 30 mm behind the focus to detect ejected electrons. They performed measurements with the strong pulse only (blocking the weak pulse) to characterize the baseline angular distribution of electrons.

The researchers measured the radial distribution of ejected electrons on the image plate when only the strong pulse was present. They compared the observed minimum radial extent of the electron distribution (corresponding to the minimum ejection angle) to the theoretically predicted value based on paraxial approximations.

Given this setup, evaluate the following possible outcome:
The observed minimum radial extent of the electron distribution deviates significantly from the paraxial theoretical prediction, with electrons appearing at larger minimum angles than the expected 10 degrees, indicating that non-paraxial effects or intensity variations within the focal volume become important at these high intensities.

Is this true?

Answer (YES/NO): NO